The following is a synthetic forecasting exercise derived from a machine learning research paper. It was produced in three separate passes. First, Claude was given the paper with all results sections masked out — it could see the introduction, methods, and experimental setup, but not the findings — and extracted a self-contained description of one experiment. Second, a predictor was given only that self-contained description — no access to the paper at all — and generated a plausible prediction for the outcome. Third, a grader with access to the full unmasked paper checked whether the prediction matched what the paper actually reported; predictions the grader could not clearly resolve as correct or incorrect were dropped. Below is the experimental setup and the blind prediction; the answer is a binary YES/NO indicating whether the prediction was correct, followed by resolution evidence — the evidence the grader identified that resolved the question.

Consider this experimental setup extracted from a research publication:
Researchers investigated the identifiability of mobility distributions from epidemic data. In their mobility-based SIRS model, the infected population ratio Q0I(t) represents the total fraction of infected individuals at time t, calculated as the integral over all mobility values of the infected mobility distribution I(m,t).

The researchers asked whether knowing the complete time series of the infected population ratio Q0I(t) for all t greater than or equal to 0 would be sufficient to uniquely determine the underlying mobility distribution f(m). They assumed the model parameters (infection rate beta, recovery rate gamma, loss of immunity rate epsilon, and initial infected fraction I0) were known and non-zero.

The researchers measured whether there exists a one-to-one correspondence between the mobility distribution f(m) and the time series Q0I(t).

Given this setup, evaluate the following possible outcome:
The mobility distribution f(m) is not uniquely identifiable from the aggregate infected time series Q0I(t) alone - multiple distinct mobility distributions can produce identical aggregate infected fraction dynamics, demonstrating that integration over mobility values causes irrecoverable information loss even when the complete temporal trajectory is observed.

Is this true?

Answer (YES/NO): NO